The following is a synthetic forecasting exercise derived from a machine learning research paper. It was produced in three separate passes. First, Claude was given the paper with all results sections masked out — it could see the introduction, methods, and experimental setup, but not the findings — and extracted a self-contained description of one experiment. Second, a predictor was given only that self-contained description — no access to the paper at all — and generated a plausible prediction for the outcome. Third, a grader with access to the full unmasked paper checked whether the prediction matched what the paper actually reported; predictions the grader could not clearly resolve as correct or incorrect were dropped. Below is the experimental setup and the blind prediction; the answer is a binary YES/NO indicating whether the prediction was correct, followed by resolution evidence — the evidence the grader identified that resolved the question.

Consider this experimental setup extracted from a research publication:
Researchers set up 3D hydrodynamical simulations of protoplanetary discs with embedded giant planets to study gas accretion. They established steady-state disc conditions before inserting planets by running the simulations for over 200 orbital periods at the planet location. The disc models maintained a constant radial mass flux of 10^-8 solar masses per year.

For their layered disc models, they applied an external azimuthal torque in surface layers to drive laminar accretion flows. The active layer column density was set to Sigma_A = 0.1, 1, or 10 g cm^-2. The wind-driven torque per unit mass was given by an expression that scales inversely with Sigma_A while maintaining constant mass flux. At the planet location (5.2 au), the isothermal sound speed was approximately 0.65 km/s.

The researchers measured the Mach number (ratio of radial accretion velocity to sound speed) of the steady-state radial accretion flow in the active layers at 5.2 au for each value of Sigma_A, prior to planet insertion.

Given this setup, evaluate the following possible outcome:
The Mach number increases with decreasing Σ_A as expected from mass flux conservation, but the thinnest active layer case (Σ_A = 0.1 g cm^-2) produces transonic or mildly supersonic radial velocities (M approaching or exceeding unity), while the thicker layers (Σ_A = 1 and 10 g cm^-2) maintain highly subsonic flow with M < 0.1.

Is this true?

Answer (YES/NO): NO